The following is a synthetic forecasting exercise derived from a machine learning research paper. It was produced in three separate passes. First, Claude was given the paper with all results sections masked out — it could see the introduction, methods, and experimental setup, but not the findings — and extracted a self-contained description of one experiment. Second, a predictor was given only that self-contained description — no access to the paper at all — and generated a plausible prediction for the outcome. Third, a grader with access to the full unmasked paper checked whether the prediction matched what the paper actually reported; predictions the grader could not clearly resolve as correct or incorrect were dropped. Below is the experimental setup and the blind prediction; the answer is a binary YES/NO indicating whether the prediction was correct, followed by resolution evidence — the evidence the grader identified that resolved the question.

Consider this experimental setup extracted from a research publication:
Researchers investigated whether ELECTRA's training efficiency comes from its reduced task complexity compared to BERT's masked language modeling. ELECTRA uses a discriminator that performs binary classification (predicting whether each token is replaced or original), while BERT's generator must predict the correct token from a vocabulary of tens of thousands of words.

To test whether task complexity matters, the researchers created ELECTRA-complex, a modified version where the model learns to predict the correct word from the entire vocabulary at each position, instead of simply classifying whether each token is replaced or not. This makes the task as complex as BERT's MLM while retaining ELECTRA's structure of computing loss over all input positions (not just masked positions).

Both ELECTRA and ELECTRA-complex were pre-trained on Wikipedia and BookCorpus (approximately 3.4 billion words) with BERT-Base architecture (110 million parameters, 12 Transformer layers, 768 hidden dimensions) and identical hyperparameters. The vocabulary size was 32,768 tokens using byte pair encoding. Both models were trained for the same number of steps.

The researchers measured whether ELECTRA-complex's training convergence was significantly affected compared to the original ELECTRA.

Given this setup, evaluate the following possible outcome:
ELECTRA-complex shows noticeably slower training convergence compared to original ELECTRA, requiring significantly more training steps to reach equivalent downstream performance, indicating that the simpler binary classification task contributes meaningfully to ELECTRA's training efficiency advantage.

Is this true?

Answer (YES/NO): YES